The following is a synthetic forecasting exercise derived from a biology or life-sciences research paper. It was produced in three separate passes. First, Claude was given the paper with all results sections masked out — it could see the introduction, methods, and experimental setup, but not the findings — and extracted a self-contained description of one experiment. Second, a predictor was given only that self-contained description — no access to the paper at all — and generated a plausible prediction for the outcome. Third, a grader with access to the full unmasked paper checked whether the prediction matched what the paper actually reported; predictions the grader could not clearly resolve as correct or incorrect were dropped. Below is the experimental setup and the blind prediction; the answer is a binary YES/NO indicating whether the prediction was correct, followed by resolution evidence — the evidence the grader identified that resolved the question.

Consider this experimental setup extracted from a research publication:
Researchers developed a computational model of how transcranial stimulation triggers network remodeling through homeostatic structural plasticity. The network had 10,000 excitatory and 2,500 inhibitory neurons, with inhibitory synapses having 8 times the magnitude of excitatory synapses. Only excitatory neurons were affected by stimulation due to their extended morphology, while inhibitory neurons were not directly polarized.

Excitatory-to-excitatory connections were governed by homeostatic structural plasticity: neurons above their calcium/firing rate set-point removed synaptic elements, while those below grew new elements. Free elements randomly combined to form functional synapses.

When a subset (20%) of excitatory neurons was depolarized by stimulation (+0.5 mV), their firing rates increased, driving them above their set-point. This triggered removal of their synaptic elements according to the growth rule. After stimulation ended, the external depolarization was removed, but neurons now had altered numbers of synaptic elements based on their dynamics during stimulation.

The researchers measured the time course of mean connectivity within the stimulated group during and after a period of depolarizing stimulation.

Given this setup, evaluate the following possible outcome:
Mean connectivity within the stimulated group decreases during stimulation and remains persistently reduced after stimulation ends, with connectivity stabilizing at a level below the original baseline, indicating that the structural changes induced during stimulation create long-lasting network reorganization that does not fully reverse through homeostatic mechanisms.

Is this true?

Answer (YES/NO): NO